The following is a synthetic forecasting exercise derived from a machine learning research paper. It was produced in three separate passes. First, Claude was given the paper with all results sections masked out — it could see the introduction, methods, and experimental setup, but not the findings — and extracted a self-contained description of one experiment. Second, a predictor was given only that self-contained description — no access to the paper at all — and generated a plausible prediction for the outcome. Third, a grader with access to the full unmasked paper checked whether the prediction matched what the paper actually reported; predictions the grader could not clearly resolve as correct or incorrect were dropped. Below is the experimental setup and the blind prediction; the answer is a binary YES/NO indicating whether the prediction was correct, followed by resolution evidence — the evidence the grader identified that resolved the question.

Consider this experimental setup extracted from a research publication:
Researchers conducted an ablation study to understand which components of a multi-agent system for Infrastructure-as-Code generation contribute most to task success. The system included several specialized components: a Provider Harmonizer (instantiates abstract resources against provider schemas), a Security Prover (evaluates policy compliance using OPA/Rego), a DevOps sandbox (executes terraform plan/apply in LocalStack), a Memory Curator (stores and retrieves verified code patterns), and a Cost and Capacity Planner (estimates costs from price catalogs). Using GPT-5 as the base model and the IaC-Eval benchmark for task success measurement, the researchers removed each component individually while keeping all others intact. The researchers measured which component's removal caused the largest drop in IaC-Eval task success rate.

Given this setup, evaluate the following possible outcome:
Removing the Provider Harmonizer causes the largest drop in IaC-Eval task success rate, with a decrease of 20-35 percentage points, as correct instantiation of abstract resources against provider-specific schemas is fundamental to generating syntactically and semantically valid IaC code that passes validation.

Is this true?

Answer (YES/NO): NO